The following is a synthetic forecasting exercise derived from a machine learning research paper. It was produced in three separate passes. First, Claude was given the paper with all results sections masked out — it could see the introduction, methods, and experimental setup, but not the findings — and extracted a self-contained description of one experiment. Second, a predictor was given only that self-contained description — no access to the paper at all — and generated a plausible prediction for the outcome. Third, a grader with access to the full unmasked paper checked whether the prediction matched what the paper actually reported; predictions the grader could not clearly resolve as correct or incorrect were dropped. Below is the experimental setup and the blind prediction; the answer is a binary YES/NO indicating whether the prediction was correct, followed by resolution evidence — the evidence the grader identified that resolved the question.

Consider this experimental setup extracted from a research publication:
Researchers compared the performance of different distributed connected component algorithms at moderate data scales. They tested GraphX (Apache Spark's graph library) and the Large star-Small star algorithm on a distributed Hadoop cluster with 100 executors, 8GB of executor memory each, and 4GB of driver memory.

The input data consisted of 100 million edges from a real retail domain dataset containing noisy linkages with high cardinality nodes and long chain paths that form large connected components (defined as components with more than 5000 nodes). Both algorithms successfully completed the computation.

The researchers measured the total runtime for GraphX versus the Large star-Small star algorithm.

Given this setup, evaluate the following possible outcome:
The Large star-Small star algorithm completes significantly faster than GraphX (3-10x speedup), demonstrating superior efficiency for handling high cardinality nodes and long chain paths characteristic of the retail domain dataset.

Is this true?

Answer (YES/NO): NO